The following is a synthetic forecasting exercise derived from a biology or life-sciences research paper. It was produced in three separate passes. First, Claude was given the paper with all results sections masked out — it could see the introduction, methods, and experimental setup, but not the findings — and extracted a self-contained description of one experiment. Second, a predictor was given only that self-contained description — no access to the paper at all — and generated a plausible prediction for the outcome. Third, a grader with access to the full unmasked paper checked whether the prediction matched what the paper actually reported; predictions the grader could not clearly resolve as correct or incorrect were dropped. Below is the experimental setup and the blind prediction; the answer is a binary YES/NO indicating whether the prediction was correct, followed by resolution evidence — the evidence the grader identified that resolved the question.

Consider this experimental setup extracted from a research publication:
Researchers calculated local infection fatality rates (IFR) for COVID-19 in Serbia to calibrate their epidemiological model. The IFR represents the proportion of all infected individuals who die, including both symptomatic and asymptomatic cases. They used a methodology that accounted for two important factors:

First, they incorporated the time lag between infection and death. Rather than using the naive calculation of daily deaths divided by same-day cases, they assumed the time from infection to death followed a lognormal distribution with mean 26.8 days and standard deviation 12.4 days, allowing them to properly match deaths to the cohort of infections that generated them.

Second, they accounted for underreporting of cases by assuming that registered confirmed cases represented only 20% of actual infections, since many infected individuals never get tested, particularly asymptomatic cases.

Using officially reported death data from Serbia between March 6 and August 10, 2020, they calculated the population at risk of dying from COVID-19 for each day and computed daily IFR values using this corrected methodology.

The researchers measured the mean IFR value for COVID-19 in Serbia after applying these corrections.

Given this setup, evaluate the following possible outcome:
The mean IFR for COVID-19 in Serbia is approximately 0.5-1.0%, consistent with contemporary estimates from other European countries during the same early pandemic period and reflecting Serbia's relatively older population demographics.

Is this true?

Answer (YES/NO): YES